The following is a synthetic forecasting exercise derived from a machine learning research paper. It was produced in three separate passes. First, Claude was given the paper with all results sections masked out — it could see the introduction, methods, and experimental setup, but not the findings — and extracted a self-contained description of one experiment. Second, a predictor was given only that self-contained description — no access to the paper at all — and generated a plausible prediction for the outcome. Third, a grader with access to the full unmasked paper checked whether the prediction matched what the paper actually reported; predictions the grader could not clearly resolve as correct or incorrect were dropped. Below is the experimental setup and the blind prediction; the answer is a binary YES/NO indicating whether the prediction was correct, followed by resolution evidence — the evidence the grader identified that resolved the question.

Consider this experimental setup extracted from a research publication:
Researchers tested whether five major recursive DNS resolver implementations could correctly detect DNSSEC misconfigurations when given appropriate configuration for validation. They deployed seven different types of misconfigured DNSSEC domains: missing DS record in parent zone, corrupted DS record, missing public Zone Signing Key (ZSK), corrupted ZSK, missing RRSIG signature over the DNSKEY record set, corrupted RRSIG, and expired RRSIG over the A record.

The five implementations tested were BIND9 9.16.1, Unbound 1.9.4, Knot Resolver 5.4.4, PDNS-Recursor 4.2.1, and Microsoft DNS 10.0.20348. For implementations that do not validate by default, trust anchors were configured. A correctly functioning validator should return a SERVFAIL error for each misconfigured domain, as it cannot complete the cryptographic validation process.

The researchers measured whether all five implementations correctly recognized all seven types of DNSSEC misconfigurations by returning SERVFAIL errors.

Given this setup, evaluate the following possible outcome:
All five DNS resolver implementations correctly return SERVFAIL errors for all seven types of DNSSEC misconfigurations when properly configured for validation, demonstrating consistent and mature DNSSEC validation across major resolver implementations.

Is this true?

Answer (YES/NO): YES